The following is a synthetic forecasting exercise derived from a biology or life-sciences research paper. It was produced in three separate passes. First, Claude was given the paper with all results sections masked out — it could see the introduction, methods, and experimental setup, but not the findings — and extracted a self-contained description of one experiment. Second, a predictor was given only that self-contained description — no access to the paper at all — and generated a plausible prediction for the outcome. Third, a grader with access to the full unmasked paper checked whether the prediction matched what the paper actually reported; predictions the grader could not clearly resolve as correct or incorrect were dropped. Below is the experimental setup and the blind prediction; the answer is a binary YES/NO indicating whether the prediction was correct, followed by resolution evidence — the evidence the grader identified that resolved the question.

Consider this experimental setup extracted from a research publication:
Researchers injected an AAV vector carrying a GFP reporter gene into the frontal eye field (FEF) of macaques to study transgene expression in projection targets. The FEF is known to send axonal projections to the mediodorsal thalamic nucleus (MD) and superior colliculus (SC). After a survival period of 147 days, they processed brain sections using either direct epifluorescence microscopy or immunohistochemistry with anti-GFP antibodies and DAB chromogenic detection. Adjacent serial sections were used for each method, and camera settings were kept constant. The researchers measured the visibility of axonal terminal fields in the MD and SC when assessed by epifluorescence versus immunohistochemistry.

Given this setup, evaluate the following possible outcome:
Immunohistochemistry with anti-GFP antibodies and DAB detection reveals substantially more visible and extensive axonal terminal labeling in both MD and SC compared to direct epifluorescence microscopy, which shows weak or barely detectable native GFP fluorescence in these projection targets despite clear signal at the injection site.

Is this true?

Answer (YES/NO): YES